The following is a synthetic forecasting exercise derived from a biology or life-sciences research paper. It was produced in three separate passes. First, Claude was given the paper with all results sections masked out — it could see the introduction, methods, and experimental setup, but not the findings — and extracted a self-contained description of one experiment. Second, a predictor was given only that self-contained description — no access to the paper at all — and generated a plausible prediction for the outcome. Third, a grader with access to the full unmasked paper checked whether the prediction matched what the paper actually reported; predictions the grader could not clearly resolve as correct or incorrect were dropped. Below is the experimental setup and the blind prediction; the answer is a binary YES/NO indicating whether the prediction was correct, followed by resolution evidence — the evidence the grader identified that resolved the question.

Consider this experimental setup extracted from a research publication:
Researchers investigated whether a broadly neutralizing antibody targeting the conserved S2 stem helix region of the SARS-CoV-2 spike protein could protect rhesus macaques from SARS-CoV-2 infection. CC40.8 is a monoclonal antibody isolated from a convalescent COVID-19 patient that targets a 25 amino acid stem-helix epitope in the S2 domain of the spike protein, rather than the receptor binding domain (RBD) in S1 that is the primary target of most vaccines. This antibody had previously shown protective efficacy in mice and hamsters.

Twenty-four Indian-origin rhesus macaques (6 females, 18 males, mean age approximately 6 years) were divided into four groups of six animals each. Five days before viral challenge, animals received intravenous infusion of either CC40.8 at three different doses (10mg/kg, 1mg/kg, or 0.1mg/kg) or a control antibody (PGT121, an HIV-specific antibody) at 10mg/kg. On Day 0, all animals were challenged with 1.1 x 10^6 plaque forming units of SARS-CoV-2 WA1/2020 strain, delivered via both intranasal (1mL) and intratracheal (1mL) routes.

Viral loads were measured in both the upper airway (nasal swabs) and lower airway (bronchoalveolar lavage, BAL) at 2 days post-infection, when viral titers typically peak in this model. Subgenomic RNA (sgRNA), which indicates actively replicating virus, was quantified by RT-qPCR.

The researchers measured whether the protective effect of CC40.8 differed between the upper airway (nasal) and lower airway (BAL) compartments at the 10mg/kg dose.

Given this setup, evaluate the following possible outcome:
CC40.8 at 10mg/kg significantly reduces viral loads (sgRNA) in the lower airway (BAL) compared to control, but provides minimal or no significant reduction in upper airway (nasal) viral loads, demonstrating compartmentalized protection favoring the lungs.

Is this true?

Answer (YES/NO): YES